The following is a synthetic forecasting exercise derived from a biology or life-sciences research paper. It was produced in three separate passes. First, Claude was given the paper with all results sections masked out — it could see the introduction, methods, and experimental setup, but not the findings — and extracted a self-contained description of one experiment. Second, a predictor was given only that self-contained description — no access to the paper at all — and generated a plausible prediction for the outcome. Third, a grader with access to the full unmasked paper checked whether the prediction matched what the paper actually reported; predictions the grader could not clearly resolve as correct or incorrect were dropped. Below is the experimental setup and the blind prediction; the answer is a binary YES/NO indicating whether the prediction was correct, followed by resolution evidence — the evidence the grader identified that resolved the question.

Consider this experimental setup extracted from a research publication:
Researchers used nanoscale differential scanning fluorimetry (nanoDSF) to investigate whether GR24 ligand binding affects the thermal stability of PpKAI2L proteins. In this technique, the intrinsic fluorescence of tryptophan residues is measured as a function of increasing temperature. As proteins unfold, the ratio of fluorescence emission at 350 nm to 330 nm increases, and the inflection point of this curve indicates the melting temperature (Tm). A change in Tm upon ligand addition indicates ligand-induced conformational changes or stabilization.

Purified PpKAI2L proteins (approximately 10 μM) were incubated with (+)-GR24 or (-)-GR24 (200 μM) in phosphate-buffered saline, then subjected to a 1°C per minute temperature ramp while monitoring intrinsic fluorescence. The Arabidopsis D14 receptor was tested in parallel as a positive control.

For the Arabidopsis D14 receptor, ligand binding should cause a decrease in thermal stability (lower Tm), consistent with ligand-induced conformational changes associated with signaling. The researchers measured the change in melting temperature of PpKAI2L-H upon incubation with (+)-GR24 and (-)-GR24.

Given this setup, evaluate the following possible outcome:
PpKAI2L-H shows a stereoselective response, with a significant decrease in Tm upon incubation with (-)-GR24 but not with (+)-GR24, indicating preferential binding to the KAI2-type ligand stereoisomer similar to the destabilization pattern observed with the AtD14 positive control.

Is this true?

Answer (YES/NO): NO